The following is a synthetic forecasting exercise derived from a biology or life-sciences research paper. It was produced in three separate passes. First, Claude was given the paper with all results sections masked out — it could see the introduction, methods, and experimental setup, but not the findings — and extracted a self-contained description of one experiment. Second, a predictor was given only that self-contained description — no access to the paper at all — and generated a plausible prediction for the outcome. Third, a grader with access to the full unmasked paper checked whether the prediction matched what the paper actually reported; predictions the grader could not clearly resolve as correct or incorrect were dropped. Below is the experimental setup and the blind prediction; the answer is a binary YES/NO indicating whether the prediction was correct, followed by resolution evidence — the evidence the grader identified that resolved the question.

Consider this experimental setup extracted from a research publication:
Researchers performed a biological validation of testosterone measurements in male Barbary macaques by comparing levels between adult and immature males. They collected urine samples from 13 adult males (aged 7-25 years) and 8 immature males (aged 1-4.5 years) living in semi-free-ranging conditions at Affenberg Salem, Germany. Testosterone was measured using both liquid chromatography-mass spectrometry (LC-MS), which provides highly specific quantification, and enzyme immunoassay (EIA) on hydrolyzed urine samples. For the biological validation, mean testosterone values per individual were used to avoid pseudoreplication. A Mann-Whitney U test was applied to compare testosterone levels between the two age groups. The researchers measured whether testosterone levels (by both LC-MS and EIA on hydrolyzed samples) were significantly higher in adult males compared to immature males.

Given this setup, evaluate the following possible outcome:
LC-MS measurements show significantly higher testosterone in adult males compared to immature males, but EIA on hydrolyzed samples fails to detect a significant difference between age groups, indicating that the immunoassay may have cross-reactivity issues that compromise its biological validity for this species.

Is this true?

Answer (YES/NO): YES